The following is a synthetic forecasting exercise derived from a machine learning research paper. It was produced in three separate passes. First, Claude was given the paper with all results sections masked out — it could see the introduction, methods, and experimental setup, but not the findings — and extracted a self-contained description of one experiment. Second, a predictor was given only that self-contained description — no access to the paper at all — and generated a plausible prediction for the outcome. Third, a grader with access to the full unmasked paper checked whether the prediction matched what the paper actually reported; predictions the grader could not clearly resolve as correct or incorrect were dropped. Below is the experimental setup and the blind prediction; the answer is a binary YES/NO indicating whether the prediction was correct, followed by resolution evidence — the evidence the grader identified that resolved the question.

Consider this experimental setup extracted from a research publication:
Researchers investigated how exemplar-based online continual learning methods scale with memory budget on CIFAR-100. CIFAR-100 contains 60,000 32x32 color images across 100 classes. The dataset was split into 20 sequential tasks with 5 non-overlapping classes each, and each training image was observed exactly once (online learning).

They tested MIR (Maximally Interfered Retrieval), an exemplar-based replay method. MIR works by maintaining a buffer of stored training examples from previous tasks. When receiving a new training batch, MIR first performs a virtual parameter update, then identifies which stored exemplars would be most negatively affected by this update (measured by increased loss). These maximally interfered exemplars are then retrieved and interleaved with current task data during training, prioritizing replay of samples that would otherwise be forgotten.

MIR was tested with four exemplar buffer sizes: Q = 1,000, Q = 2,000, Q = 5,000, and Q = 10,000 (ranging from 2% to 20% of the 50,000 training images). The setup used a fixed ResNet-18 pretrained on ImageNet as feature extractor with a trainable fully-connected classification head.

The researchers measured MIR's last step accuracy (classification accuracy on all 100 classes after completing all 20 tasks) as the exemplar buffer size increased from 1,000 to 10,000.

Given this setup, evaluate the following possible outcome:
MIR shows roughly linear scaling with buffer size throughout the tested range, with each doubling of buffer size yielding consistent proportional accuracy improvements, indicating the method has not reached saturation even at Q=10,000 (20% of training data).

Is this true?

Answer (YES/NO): NO